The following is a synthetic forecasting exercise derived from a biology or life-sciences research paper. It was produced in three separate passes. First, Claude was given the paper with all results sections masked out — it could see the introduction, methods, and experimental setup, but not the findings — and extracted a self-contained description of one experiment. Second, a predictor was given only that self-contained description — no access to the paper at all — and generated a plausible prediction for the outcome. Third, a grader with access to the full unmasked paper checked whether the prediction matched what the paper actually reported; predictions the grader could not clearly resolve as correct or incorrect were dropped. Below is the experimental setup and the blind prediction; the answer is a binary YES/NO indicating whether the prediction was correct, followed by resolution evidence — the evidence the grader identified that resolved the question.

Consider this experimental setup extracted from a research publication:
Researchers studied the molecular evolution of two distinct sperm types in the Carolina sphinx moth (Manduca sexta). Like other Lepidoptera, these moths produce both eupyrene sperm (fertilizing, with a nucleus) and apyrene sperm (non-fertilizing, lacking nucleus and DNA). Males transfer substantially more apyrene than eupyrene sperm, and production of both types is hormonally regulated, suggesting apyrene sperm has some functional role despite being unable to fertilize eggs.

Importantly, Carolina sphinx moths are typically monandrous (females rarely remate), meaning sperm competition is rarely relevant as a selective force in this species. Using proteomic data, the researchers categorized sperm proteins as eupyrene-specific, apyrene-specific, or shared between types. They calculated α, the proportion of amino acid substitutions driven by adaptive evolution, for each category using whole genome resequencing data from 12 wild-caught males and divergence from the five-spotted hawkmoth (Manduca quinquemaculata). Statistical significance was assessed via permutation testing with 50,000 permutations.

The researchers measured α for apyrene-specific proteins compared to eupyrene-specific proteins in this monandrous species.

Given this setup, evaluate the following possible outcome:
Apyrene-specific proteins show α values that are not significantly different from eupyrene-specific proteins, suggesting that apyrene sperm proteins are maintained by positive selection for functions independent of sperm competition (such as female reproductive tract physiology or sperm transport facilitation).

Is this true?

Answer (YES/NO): NO